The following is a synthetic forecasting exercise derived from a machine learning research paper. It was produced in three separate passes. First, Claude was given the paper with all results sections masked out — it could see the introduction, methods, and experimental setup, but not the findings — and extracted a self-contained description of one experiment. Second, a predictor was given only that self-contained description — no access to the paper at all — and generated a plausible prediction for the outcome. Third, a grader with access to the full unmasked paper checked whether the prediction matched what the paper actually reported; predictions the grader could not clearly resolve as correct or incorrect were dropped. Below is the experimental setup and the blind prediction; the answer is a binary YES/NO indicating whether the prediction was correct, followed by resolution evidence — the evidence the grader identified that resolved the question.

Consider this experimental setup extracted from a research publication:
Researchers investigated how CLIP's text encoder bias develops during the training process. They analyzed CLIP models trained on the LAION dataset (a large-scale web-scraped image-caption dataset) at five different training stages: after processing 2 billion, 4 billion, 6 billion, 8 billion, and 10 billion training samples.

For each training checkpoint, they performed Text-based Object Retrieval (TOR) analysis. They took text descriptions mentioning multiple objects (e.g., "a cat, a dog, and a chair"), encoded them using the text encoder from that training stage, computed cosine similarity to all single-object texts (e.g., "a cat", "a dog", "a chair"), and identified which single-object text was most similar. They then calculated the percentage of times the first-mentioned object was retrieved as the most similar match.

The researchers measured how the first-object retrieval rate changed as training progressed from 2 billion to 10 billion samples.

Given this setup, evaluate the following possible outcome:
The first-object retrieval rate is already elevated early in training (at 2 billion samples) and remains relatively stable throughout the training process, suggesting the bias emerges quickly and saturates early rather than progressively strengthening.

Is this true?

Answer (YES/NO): NO